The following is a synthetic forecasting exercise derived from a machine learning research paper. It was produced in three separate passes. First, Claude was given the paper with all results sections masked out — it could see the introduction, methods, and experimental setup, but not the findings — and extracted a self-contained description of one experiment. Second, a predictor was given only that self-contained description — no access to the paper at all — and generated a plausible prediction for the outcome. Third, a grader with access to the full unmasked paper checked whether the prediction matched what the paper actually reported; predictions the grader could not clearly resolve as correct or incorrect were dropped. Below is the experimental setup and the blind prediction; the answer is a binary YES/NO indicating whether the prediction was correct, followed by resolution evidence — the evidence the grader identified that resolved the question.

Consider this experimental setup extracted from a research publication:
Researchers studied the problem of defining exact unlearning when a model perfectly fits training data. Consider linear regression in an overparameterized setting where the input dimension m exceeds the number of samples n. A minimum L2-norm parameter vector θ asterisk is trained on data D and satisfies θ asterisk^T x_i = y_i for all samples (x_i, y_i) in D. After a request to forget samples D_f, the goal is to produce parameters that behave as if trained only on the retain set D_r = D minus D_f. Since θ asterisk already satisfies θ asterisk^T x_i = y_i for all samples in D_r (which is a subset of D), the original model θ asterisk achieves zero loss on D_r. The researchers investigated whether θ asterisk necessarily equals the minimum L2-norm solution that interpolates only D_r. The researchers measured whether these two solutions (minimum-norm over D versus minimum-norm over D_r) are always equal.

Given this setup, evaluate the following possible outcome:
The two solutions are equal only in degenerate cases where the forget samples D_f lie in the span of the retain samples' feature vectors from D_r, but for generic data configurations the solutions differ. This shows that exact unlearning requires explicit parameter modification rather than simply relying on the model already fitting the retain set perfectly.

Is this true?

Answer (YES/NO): NO